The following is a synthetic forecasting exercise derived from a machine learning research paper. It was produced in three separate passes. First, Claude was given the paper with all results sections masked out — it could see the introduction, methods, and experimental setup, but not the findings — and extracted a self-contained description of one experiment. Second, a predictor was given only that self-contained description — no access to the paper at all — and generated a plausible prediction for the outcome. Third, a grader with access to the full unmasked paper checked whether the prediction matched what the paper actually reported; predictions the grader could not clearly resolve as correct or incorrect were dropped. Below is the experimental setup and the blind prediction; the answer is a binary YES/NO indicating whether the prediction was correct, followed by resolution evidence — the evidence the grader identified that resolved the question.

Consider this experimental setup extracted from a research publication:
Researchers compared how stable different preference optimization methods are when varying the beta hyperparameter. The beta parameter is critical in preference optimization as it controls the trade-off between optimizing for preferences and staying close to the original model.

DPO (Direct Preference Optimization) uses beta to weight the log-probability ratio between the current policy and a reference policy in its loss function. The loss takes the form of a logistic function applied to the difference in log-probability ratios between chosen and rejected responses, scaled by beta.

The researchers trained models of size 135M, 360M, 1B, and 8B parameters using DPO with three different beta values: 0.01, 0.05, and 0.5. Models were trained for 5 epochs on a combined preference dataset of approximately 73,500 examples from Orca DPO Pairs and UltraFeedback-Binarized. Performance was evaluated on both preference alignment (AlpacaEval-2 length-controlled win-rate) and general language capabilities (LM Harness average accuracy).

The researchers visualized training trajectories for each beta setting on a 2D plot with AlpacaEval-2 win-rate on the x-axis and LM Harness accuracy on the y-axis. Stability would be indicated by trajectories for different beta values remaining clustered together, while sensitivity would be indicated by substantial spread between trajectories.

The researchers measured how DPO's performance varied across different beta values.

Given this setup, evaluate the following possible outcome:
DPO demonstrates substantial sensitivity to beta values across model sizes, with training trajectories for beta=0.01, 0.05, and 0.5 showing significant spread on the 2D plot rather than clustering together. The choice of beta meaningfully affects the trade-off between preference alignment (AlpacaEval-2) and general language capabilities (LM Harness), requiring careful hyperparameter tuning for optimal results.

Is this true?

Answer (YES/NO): YES